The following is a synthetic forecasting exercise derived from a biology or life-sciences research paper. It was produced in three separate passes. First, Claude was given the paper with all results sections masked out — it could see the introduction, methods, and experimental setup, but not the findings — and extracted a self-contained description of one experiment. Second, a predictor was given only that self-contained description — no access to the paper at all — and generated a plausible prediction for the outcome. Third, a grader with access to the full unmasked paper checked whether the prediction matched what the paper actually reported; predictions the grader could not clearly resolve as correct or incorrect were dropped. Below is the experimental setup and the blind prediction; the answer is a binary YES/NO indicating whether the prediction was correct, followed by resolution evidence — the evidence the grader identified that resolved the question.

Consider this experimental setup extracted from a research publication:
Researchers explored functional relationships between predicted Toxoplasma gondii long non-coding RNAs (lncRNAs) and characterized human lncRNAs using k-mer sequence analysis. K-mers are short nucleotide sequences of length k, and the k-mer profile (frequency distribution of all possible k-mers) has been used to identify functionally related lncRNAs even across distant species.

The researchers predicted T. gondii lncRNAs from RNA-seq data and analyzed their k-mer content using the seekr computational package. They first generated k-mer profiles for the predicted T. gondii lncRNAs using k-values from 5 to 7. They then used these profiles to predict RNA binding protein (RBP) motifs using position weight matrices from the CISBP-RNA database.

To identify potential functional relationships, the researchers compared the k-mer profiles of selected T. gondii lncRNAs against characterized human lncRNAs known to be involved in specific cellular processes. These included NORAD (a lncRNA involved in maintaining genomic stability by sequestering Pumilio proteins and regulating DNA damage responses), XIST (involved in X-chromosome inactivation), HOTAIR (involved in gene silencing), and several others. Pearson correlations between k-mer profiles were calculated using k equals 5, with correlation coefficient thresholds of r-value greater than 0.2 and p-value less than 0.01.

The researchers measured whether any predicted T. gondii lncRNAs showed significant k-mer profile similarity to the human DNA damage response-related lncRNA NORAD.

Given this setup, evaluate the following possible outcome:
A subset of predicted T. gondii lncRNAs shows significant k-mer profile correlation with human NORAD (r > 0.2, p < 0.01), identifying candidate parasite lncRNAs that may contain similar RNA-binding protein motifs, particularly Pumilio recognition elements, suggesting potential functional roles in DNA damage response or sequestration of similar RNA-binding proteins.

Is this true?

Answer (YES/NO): YES